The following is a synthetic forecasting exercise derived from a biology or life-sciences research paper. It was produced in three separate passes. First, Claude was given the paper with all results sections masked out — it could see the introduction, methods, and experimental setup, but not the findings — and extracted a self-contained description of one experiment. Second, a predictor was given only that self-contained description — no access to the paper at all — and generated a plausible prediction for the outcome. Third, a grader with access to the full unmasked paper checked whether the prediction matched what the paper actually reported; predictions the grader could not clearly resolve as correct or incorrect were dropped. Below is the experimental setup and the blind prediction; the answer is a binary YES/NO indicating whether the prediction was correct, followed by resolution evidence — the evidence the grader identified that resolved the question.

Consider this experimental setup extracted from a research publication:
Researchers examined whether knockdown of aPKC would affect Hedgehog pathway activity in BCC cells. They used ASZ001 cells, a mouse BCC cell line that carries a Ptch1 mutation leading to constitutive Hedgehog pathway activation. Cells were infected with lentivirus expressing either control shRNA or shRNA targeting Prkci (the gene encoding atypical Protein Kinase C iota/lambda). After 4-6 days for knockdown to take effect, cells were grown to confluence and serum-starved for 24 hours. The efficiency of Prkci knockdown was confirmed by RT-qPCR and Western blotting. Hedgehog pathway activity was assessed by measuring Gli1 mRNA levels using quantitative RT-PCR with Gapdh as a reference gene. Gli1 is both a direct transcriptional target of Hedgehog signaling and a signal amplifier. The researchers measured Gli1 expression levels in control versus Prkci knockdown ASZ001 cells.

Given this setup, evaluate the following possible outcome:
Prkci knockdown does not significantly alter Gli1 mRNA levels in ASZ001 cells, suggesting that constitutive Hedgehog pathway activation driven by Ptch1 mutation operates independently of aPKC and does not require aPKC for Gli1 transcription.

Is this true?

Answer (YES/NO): NO